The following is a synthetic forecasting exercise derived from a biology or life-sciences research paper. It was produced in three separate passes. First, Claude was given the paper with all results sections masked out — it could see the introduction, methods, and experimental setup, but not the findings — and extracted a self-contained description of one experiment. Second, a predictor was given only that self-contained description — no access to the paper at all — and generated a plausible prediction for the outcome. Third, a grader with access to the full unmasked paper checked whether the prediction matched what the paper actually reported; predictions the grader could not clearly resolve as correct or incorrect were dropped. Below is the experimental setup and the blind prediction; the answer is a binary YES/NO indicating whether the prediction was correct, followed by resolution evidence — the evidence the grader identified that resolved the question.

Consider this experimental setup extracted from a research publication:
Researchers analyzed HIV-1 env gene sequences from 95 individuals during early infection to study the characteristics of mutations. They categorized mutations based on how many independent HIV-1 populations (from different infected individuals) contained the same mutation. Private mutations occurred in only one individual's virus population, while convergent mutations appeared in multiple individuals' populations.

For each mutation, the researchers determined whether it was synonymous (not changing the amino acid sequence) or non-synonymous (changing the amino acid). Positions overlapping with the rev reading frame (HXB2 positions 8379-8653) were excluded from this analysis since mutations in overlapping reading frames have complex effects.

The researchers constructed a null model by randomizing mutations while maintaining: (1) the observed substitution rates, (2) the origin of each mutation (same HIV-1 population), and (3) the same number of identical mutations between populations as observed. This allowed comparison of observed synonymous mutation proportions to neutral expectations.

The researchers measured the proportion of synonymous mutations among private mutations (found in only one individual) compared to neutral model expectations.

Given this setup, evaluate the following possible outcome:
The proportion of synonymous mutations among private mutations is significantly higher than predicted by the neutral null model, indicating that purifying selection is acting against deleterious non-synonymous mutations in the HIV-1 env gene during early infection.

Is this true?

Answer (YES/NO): YES